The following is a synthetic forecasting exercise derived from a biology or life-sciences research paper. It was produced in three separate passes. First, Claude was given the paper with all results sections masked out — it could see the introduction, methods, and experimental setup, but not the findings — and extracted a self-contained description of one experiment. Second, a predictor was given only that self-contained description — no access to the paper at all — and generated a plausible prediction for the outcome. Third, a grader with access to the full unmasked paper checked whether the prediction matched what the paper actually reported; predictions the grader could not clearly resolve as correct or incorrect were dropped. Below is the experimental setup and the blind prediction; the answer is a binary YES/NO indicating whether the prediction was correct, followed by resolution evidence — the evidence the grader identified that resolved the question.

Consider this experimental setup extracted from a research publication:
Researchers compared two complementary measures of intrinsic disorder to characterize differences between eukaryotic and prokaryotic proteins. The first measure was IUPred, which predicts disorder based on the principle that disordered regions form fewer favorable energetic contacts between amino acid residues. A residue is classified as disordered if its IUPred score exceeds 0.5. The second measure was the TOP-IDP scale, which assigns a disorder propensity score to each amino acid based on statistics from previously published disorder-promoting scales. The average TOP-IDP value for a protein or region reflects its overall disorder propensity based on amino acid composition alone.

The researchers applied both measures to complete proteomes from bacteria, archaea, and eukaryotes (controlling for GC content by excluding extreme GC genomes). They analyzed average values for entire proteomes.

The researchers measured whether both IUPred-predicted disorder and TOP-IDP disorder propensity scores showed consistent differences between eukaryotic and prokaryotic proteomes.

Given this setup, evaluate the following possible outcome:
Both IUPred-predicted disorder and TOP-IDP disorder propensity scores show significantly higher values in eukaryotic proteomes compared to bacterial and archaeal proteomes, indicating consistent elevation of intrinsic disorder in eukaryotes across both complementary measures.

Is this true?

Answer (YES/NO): YES